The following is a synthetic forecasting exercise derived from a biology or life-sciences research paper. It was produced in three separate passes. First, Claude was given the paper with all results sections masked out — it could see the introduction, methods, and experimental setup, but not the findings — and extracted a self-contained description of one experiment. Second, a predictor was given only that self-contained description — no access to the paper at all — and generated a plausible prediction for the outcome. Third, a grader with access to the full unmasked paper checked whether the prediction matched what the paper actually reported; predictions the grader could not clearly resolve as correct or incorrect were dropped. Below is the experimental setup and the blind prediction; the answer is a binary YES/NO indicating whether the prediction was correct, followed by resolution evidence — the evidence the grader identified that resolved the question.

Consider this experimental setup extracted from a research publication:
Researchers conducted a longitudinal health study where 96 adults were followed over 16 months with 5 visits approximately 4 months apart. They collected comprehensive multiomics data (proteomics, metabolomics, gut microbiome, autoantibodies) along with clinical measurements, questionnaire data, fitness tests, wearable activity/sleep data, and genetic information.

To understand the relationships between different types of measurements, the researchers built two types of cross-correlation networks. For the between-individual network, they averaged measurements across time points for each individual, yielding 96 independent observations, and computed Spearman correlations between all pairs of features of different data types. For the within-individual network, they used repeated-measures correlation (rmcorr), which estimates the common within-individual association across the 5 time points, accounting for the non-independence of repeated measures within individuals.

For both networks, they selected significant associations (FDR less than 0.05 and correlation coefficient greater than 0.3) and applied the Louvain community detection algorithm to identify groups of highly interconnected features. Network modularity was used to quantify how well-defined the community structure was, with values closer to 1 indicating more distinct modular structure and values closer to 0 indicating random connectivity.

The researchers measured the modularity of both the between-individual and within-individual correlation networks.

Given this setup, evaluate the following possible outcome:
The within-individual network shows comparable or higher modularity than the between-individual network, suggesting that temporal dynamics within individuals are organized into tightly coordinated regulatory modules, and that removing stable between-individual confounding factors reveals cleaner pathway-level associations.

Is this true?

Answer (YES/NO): NO